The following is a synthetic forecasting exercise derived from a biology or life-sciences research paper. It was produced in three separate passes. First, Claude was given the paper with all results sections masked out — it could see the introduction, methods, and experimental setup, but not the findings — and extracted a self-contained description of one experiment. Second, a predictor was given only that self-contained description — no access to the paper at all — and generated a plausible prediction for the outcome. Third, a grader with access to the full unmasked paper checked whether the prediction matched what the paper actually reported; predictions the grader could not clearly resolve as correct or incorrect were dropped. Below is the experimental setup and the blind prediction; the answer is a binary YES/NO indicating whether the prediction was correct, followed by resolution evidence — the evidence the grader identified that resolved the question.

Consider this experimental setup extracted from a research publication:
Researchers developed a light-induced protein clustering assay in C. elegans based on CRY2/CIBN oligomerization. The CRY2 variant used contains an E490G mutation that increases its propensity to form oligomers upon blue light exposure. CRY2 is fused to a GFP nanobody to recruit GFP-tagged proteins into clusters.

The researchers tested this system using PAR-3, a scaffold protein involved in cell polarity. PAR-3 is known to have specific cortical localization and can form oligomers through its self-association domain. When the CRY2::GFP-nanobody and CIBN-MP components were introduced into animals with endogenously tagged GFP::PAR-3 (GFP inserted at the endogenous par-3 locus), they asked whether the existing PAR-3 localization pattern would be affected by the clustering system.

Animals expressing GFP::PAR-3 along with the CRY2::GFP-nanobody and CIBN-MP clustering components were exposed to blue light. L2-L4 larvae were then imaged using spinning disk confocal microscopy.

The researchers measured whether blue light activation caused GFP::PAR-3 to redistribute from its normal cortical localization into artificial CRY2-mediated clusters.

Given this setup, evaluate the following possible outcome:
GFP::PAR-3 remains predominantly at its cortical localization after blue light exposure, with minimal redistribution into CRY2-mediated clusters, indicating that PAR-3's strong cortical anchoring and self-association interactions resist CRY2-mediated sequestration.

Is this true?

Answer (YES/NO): NO